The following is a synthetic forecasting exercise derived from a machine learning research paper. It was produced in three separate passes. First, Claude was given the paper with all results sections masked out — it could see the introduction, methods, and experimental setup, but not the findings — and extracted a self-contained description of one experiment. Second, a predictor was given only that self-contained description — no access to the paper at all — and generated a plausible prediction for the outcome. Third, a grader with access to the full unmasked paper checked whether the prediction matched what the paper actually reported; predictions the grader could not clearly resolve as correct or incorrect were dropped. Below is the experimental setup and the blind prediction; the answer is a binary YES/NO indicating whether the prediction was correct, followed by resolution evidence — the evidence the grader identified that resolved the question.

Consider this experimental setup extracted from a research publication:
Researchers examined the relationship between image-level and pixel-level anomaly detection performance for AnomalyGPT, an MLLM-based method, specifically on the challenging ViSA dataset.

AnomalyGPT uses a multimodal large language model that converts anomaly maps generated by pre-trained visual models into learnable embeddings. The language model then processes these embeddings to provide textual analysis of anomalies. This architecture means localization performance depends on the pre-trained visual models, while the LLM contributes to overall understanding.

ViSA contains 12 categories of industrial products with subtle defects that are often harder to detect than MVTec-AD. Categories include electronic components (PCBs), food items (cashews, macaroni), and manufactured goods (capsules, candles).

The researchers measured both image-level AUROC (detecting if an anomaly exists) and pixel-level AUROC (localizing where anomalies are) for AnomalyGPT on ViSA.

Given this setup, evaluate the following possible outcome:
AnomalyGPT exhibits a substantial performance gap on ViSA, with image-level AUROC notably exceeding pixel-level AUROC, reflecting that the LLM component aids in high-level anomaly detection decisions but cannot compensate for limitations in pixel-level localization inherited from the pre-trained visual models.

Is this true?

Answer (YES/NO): NO